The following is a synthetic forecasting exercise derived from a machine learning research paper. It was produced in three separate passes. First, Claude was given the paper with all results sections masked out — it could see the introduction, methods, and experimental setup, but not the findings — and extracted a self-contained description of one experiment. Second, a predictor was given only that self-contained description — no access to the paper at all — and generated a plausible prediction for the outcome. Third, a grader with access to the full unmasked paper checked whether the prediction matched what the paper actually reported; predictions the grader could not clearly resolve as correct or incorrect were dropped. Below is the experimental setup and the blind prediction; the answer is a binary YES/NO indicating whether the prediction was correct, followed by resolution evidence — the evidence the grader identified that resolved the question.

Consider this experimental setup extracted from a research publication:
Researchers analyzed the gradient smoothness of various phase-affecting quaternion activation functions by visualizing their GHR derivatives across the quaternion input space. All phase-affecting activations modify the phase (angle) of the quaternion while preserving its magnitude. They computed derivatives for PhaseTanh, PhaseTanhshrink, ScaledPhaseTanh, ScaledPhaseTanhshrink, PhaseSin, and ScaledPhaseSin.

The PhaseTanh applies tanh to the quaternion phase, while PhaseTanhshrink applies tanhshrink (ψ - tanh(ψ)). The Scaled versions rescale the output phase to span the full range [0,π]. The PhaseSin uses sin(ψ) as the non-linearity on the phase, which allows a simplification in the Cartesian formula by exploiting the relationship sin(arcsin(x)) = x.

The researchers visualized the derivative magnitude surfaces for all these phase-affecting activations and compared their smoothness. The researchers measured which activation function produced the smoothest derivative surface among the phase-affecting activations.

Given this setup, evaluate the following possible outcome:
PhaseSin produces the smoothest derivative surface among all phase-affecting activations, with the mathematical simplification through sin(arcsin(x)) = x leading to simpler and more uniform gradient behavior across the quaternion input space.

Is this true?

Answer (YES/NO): YES